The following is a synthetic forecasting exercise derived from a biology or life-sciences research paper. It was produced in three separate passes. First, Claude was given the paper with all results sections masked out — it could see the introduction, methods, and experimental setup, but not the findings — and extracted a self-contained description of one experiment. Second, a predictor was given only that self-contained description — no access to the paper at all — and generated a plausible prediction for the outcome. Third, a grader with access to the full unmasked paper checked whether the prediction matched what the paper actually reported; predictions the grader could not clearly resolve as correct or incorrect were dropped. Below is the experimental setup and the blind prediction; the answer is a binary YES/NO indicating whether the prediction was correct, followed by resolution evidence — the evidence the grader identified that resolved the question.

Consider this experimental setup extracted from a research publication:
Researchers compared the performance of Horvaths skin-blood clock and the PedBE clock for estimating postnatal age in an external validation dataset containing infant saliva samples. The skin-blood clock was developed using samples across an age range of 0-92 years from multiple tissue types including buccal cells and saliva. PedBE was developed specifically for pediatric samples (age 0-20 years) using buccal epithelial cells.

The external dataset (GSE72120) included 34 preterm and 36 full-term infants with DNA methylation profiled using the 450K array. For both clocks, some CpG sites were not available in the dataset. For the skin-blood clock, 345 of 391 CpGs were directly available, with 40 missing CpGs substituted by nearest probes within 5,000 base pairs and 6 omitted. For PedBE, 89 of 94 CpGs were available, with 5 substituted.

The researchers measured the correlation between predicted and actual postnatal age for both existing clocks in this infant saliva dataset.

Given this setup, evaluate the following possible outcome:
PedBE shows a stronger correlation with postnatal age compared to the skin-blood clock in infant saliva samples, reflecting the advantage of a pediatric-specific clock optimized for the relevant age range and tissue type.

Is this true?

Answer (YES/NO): NO